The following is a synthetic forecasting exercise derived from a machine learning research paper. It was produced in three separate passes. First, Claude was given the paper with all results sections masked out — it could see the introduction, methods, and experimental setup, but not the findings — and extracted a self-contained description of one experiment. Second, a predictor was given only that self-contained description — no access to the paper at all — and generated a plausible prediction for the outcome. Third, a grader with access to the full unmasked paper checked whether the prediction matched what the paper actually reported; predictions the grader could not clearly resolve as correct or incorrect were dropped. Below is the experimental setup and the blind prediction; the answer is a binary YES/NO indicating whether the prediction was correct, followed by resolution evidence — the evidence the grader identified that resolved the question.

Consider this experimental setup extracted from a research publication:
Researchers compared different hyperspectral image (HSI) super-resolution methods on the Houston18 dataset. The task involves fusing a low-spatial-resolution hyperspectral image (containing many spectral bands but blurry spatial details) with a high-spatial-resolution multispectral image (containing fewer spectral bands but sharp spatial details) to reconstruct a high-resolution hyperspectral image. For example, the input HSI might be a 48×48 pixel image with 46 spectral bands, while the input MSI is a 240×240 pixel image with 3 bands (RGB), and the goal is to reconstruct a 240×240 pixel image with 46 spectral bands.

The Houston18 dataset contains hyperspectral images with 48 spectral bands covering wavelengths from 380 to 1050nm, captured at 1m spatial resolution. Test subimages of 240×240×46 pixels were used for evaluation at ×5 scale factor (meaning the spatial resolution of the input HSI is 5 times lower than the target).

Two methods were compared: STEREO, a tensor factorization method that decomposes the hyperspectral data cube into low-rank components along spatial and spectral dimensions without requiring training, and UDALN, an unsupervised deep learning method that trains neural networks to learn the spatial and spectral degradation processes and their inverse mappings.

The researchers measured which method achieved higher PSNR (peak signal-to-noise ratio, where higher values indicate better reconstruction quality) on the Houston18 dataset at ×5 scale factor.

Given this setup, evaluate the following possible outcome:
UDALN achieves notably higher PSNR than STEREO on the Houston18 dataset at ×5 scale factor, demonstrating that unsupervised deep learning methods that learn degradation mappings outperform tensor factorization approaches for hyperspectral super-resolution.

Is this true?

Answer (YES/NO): NO